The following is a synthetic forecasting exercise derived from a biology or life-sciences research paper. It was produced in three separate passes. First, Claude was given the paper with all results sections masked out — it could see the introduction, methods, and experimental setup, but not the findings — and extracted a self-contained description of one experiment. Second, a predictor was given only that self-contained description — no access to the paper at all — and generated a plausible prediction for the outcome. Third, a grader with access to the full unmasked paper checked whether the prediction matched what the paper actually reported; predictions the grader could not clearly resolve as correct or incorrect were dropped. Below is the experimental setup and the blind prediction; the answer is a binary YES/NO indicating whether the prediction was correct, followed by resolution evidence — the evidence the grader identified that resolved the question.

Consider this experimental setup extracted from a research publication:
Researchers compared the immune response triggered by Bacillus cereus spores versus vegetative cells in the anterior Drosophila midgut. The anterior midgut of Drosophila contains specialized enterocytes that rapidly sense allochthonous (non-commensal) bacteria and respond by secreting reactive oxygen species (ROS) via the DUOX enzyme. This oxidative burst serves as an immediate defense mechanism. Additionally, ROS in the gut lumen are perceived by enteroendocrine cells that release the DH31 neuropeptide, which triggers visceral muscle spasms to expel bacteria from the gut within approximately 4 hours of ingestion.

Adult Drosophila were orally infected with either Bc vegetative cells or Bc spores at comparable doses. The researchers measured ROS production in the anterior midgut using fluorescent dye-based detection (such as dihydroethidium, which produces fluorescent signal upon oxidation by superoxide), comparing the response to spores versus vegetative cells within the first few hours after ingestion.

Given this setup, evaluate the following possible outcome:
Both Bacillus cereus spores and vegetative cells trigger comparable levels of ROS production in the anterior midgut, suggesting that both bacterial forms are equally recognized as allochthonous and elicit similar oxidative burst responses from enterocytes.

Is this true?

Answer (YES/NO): NO